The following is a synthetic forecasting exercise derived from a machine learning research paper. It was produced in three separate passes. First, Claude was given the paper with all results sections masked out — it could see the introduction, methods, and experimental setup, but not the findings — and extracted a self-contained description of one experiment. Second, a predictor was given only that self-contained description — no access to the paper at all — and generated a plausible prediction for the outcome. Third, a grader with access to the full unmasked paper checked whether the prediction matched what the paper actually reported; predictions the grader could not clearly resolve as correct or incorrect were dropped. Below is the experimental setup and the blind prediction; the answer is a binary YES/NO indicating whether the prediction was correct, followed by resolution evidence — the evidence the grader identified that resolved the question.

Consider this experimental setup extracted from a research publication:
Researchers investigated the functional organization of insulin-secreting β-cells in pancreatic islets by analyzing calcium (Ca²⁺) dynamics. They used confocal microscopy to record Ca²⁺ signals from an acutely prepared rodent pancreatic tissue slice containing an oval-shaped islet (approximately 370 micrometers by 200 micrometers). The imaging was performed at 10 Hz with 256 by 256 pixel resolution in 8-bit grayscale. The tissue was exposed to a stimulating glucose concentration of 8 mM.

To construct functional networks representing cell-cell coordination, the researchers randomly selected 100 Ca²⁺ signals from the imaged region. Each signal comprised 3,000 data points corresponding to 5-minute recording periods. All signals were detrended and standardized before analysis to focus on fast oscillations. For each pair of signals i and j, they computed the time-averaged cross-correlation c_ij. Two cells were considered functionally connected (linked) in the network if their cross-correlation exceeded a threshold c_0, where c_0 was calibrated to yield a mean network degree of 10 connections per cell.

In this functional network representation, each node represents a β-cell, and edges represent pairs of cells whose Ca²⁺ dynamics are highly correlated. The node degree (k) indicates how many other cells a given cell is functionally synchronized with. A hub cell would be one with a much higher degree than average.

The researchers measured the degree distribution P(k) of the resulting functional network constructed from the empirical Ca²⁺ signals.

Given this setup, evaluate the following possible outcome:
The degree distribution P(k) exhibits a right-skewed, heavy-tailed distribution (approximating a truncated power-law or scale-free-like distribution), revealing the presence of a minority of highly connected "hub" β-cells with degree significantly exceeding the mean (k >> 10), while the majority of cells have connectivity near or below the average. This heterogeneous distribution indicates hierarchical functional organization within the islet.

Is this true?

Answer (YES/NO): NO